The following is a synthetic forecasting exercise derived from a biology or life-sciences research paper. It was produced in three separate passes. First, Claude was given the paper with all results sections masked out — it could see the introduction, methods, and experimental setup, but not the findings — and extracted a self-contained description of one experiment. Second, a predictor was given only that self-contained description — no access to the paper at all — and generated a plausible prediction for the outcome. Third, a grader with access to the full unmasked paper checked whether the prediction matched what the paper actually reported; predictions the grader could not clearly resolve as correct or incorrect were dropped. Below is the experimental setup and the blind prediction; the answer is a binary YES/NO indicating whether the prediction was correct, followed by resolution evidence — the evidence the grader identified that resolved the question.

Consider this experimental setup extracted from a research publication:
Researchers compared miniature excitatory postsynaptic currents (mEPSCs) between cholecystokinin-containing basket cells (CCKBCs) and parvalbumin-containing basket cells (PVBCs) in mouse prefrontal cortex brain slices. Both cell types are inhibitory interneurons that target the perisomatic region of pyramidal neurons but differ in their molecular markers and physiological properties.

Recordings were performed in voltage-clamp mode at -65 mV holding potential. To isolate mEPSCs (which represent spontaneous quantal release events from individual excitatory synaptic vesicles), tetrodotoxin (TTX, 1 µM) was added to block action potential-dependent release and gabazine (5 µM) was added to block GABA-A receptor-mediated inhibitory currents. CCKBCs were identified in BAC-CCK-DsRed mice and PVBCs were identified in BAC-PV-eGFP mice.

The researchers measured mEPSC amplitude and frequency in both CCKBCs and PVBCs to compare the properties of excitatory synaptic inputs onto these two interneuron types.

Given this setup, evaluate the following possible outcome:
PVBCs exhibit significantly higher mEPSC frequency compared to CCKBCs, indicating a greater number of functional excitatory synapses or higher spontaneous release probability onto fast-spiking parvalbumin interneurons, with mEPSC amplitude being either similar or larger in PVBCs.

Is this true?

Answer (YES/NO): YES